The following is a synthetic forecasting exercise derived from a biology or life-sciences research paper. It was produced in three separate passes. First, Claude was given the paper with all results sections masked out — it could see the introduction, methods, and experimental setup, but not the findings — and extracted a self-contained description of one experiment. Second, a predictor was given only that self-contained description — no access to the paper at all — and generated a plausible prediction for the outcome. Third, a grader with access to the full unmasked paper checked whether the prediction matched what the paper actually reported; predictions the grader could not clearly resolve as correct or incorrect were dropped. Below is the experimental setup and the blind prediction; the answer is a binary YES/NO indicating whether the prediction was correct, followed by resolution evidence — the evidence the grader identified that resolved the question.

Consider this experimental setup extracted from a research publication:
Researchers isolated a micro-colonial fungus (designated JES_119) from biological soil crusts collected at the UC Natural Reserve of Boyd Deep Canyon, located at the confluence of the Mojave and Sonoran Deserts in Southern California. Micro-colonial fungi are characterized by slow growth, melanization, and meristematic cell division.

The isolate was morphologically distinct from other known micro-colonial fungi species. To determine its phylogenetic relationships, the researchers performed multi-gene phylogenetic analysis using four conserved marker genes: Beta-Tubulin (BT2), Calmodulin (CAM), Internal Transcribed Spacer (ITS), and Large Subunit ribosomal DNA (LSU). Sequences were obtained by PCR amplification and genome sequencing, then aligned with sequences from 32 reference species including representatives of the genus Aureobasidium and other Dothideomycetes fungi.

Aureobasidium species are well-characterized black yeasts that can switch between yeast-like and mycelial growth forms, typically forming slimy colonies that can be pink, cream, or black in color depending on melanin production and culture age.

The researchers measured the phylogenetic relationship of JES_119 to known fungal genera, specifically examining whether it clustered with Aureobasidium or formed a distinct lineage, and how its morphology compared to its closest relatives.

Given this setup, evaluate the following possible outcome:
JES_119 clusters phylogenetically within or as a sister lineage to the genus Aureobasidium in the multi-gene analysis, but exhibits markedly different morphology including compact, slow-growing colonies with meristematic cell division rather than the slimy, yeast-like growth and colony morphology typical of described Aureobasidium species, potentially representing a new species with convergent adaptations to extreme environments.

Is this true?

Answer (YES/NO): NO